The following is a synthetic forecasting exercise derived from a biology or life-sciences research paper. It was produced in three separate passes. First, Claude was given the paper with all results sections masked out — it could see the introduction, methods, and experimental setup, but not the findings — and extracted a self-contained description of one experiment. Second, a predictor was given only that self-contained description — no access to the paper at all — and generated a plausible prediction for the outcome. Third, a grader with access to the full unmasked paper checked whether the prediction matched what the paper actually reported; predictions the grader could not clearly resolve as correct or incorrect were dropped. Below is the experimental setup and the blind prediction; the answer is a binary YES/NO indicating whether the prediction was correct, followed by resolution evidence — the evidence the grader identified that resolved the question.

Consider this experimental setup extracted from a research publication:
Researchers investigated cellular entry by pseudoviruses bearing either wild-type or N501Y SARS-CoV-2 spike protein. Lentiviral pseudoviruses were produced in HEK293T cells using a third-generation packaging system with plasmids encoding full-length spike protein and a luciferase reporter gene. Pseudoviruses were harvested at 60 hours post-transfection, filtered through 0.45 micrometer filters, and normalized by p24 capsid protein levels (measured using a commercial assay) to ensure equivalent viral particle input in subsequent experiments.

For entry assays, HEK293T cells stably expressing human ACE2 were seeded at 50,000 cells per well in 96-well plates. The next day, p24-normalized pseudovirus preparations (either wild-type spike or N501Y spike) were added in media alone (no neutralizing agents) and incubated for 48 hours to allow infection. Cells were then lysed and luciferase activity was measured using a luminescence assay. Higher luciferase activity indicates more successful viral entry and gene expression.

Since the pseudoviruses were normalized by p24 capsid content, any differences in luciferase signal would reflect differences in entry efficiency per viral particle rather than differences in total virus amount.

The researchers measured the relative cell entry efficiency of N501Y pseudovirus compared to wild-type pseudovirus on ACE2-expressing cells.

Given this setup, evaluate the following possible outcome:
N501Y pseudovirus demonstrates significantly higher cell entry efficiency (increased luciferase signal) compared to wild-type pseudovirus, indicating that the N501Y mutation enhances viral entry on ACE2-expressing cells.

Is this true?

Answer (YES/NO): YES